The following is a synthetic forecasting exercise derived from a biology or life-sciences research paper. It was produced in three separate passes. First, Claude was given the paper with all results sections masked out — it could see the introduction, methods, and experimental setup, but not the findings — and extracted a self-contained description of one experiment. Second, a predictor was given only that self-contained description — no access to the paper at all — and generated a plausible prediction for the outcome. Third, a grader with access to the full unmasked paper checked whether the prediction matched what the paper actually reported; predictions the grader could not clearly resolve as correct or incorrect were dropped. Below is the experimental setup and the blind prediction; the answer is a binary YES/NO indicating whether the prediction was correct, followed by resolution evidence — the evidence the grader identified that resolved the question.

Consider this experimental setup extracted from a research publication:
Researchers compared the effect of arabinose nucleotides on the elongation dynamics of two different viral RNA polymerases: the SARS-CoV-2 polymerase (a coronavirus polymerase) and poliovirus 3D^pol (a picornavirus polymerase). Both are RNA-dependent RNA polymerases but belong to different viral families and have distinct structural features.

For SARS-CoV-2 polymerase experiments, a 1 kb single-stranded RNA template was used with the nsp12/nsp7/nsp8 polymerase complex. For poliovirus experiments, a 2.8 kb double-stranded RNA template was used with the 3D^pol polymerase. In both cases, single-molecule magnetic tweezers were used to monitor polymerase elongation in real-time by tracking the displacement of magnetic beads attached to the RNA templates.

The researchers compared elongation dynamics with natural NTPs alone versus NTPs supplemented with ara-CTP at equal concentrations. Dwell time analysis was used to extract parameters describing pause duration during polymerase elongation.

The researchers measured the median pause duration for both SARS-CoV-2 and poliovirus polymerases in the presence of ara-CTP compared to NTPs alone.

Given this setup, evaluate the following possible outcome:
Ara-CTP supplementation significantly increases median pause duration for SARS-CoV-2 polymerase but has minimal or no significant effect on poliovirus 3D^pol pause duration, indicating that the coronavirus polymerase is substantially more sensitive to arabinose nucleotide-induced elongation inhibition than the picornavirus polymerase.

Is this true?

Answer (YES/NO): NO